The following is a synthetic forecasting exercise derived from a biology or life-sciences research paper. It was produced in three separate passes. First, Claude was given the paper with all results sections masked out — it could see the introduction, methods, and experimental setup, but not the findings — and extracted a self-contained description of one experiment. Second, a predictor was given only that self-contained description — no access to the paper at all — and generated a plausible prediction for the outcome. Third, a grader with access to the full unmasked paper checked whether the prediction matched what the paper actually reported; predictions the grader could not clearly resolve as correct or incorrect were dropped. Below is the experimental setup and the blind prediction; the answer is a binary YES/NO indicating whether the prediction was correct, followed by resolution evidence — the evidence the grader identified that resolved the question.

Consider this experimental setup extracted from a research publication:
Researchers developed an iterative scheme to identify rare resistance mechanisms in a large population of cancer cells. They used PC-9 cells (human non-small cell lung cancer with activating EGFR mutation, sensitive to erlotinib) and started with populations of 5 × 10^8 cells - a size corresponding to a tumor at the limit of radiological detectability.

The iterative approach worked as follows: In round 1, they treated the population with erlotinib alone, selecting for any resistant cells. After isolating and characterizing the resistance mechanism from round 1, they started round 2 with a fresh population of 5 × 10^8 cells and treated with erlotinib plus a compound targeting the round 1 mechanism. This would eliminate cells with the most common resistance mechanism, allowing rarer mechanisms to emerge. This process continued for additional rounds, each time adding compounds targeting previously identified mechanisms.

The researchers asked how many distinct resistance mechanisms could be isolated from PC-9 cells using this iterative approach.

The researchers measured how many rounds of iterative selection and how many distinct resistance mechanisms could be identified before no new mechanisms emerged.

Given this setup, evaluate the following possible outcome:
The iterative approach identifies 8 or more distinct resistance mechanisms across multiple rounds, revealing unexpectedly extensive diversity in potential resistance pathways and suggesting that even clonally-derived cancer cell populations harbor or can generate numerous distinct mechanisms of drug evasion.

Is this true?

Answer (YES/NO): NO